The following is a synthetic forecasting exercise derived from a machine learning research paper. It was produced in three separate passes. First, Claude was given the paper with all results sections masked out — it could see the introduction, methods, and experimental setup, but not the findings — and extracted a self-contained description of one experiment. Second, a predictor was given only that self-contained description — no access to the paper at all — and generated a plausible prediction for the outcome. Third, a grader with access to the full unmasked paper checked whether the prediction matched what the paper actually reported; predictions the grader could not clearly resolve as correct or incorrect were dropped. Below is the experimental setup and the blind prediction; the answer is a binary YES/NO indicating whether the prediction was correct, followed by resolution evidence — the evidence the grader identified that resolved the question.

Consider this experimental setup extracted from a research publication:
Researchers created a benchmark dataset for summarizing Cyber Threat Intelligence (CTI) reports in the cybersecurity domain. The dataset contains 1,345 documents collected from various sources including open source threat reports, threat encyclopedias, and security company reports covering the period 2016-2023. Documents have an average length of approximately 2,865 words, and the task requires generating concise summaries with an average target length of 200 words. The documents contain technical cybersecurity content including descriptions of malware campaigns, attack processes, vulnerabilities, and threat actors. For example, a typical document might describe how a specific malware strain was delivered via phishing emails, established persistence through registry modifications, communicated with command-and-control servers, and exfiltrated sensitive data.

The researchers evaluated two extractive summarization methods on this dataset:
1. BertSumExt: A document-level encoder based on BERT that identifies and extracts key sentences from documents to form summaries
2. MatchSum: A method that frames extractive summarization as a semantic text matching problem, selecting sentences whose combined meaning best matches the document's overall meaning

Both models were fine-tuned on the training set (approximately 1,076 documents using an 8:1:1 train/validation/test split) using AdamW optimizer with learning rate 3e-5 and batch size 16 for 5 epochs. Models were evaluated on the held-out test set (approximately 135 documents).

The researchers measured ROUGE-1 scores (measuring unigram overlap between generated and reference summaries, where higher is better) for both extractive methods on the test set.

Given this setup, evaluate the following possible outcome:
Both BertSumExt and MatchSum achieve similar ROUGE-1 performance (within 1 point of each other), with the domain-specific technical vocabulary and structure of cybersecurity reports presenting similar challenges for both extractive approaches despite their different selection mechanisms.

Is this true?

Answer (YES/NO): NO